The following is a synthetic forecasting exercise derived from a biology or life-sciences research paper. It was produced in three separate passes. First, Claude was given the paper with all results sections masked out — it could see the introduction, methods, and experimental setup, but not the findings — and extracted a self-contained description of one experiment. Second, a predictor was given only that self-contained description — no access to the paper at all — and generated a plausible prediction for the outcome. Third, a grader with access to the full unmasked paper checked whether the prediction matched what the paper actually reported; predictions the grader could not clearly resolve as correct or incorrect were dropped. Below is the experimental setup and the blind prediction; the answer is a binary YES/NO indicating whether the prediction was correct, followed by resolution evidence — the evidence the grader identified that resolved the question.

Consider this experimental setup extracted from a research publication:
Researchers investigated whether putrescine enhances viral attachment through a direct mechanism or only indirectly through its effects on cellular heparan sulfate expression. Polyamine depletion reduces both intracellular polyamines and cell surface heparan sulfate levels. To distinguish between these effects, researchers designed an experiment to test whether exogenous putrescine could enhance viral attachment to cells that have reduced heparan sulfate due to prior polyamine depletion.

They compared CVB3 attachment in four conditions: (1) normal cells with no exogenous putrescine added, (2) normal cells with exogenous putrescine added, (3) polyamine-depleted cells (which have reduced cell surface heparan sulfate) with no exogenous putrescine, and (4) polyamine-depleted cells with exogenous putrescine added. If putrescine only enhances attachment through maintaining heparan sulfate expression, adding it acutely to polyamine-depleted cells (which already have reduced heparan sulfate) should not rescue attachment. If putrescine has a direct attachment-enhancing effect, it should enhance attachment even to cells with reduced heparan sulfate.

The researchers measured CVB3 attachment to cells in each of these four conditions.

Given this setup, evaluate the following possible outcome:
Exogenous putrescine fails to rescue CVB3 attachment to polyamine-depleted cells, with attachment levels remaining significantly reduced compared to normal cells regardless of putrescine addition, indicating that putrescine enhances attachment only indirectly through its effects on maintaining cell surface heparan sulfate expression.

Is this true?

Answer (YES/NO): NO